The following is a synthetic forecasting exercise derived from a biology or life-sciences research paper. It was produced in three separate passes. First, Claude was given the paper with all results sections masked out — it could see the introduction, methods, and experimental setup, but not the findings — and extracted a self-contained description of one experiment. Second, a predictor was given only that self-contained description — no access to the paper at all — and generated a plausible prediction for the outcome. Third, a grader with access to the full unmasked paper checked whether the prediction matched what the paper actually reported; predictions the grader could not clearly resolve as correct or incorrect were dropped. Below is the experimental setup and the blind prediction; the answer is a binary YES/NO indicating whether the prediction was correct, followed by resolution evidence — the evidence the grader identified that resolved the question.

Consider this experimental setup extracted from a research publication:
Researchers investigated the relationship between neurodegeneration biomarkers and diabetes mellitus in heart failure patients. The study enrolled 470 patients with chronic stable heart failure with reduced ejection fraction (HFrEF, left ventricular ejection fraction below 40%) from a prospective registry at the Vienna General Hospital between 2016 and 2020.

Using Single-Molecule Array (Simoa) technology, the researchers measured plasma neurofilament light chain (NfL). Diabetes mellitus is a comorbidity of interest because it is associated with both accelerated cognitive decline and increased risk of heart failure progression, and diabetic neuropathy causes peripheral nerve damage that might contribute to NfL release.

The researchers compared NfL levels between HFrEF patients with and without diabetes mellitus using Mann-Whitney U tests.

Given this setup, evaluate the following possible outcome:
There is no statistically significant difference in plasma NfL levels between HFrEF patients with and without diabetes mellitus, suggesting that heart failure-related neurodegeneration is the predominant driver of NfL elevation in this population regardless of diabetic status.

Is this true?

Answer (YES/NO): NO